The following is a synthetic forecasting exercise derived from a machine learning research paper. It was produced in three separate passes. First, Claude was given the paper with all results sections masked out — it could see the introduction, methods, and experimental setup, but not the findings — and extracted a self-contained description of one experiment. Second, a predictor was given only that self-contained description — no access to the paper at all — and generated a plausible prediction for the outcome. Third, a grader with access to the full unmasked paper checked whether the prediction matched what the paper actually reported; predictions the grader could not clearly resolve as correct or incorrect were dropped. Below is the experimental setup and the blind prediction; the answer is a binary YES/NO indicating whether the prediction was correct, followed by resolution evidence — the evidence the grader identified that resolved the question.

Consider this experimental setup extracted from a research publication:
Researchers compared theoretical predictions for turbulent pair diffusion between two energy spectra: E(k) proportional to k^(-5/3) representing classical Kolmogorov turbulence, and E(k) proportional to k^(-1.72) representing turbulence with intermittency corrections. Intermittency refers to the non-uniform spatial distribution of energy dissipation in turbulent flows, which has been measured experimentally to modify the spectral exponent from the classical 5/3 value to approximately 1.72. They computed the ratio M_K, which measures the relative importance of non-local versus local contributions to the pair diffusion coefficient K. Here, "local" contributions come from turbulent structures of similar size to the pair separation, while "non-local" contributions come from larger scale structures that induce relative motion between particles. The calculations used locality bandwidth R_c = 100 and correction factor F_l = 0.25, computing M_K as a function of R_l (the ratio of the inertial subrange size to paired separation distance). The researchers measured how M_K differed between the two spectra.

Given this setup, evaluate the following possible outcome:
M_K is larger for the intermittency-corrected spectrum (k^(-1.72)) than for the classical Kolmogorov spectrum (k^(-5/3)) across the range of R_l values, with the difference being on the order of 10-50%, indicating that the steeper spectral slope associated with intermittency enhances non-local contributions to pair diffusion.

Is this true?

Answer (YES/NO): NO